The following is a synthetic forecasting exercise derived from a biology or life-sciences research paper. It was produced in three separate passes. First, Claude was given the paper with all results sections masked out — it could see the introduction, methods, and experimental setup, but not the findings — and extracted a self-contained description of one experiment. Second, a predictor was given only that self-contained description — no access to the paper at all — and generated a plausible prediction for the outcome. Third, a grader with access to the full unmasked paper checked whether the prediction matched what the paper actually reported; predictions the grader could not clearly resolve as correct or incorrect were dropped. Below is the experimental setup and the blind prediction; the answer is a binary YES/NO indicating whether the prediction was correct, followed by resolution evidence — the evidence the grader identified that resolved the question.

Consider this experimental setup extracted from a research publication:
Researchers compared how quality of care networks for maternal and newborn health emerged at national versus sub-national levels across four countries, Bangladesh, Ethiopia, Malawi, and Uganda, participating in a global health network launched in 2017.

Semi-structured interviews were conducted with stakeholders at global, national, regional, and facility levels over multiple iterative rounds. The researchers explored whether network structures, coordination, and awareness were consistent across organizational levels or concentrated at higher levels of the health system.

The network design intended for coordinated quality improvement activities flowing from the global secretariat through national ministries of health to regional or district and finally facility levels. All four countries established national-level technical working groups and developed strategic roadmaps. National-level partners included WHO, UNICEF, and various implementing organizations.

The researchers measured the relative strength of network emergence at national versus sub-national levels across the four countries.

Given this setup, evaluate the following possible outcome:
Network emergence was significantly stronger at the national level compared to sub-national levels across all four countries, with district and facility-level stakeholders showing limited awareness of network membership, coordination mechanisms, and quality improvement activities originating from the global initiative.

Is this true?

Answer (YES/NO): YES